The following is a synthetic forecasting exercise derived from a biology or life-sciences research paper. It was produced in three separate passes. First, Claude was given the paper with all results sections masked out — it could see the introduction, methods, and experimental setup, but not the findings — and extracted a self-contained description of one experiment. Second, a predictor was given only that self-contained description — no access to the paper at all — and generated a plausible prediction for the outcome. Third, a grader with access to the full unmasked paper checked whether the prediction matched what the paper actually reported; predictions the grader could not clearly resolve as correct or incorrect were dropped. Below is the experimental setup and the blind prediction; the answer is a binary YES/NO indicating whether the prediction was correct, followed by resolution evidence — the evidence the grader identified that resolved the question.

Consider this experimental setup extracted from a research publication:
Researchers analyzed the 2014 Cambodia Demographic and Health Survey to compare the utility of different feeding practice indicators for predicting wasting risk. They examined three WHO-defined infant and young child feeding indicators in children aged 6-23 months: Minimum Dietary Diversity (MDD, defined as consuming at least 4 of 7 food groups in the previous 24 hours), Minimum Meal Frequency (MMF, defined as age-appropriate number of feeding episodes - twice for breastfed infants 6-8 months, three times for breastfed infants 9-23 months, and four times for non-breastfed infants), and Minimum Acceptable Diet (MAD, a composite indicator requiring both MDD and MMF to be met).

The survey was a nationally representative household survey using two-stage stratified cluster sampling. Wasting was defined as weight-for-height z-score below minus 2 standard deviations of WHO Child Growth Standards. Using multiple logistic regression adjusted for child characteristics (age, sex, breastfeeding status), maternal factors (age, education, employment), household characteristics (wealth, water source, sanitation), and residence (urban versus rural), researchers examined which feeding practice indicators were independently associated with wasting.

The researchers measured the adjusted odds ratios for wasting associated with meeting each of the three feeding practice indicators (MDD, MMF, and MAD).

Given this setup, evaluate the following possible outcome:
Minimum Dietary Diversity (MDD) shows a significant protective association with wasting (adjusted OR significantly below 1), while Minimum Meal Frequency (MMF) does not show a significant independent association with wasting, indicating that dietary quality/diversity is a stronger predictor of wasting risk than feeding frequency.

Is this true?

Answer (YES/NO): NO